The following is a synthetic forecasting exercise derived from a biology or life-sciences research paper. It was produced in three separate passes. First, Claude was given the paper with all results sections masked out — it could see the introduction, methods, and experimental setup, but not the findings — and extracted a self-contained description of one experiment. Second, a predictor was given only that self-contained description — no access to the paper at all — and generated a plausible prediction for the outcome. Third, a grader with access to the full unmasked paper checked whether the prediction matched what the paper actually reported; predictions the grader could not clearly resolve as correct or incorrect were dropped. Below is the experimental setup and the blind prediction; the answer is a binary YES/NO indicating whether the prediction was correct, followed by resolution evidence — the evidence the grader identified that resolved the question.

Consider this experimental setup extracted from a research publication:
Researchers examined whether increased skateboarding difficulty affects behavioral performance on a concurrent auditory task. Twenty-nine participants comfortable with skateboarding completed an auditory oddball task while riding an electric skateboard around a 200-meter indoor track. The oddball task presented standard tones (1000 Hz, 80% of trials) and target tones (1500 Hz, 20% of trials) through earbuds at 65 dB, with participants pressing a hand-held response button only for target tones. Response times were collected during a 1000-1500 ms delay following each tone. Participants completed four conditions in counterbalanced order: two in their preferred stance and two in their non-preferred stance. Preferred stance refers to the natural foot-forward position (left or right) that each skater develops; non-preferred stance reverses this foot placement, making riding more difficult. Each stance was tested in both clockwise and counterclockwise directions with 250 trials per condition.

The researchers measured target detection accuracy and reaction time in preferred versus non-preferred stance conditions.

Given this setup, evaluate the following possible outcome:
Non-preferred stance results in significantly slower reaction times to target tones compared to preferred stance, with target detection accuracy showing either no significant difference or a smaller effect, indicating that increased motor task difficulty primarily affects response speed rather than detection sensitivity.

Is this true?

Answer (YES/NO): NO